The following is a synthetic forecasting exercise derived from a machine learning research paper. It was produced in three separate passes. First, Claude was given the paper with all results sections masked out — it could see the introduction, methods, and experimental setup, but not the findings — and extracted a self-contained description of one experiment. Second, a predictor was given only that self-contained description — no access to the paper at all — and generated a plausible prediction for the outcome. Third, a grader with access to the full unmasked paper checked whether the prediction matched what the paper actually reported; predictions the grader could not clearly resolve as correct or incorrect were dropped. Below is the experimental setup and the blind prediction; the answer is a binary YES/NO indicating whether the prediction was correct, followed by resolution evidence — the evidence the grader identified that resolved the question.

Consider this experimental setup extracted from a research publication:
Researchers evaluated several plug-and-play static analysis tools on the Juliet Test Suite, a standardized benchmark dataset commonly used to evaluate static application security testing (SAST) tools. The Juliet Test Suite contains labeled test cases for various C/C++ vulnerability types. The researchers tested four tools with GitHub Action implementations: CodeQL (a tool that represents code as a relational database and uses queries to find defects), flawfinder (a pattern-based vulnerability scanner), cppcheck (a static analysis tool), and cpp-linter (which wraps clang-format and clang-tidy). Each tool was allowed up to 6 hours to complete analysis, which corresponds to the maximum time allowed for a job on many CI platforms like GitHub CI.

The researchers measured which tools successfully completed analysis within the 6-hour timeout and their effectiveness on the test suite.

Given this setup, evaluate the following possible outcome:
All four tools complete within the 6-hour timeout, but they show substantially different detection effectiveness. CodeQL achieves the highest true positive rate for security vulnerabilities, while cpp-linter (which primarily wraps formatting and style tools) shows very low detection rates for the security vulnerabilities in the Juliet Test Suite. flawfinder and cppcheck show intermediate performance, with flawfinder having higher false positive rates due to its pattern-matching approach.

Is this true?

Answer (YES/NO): NO